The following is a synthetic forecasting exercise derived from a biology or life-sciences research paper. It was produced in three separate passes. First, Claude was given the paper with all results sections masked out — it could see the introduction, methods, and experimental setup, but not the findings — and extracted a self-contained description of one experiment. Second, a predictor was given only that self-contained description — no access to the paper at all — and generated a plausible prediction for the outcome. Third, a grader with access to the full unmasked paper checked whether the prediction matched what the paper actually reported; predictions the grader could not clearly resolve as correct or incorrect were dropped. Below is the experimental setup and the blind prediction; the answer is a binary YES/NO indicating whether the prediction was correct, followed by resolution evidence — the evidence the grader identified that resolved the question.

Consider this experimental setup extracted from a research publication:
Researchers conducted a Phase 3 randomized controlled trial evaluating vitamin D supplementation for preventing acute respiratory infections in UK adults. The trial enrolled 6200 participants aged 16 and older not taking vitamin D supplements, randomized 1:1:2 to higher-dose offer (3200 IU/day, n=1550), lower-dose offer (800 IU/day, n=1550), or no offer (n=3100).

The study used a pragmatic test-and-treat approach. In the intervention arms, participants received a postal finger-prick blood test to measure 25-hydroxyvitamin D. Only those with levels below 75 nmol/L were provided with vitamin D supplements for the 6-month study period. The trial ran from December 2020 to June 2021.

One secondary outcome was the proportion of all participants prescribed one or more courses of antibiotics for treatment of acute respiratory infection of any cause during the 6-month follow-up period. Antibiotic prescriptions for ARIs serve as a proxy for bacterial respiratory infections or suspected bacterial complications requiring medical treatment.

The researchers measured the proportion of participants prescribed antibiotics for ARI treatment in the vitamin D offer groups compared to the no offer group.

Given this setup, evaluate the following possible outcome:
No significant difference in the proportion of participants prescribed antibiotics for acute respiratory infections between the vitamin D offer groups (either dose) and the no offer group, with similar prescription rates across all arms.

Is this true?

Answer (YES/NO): YES